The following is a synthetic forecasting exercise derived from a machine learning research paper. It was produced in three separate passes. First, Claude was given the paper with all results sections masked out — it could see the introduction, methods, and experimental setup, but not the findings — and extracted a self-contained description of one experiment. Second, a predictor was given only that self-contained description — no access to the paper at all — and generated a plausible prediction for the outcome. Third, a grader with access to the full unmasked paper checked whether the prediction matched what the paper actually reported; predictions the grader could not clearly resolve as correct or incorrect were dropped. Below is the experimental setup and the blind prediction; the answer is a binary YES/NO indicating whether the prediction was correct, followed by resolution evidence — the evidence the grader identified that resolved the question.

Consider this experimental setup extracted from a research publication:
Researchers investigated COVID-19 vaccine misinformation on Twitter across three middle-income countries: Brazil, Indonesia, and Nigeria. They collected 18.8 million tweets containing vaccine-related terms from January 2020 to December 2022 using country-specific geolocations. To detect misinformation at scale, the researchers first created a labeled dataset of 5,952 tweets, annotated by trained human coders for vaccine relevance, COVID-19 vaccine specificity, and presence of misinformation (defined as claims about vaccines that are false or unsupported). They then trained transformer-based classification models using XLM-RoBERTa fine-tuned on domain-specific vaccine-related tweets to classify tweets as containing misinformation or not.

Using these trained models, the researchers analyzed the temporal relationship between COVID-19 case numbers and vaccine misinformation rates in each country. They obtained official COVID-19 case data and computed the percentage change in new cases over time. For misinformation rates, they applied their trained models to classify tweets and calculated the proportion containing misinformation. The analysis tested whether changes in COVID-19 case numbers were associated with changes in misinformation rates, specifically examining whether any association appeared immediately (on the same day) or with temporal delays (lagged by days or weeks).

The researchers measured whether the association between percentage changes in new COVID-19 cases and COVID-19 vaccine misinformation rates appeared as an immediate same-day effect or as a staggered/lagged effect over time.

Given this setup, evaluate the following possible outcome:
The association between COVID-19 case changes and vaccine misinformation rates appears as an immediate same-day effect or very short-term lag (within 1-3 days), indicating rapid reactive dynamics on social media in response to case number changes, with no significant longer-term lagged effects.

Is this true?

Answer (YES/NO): NO